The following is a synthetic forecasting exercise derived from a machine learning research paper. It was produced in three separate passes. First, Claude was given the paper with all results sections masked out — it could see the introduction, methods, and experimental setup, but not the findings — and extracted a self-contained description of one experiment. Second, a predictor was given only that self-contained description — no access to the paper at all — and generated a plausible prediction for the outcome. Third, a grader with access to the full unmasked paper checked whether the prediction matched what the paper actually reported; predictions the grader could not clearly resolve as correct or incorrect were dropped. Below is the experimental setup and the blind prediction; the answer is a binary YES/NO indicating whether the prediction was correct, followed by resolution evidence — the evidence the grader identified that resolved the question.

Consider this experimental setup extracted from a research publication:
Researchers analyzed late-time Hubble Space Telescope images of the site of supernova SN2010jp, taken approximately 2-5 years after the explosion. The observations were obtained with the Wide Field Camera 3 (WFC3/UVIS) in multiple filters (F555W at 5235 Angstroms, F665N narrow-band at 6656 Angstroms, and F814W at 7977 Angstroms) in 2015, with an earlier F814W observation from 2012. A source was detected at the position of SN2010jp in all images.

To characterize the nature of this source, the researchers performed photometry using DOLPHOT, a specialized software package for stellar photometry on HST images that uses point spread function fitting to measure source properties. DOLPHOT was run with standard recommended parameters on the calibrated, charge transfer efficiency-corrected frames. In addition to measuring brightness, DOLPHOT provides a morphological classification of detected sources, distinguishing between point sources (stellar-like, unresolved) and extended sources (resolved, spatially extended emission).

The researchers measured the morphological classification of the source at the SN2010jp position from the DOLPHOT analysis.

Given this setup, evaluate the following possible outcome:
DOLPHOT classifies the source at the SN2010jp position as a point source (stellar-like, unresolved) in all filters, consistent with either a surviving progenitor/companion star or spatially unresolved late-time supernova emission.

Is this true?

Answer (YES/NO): YES